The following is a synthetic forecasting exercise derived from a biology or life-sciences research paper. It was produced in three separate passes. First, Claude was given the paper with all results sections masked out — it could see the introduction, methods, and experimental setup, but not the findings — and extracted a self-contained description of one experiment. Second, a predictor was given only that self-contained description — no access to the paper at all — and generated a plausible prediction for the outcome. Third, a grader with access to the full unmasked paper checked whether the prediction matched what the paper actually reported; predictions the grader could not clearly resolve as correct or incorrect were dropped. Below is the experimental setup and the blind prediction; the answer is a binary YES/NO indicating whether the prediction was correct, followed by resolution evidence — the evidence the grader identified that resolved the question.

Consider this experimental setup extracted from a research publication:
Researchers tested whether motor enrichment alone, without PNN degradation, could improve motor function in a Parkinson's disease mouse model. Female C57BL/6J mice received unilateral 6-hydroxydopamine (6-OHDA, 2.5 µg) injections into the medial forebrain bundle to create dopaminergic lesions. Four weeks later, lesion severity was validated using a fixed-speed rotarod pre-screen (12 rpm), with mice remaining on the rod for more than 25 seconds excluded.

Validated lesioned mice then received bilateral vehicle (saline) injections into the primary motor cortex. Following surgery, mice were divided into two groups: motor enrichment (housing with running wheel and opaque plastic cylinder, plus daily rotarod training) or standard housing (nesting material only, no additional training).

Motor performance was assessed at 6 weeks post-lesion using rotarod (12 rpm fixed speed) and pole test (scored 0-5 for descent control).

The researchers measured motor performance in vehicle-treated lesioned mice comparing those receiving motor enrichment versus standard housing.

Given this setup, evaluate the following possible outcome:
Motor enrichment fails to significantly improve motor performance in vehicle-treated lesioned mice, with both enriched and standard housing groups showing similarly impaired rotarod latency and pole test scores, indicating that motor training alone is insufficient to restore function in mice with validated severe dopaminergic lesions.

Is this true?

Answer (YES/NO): YES